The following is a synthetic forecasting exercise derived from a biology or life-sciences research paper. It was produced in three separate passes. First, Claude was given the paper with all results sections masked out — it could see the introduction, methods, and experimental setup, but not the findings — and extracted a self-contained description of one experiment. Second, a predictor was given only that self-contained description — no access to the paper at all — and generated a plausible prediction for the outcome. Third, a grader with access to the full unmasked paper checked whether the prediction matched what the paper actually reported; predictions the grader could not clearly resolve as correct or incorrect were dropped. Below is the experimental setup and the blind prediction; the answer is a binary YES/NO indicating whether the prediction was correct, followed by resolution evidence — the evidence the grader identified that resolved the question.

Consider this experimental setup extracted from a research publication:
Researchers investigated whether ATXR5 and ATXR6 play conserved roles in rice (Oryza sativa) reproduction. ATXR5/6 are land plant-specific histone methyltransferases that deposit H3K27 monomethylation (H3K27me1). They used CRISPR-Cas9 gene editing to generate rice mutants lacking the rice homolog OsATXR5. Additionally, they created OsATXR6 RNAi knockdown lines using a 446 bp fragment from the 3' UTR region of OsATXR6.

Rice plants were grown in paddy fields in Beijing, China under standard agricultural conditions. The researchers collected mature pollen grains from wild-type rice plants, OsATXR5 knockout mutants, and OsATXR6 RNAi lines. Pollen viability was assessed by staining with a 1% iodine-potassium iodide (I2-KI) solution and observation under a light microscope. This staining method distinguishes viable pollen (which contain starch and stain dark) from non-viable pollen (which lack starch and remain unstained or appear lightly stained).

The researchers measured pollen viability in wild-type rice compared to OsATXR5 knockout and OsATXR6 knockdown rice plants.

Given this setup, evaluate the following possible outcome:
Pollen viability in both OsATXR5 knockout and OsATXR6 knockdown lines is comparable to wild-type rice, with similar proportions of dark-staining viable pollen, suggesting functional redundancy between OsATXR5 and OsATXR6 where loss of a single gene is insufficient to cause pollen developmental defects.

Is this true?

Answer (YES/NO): NO